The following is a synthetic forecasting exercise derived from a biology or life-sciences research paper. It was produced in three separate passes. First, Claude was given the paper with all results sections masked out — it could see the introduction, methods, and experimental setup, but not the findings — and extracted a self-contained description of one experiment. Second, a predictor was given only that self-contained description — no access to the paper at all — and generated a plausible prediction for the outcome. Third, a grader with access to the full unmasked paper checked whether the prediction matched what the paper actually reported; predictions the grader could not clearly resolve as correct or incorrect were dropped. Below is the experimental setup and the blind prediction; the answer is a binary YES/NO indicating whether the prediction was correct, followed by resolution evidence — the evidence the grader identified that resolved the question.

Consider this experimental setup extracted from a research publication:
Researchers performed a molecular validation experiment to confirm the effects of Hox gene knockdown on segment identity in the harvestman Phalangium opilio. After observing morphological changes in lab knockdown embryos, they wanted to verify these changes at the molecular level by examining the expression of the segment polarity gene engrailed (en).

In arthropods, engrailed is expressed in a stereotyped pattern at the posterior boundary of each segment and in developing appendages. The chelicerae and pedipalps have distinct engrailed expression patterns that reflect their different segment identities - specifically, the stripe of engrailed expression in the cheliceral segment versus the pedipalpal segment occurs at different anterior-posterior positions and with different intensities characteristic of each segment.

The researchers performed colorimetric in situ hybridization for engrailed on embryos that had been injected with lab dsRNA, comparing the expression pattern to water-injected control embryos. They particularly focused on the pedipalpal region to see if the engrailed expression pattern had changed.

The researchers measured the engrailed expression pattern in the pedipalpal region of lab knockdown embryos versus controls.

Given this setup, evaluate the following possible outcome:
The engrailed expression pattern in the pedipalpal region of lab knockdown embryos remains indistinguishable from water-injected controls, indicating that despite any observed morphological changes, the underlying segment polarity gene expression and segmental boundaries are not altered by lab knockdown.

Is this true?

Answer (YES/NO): NO